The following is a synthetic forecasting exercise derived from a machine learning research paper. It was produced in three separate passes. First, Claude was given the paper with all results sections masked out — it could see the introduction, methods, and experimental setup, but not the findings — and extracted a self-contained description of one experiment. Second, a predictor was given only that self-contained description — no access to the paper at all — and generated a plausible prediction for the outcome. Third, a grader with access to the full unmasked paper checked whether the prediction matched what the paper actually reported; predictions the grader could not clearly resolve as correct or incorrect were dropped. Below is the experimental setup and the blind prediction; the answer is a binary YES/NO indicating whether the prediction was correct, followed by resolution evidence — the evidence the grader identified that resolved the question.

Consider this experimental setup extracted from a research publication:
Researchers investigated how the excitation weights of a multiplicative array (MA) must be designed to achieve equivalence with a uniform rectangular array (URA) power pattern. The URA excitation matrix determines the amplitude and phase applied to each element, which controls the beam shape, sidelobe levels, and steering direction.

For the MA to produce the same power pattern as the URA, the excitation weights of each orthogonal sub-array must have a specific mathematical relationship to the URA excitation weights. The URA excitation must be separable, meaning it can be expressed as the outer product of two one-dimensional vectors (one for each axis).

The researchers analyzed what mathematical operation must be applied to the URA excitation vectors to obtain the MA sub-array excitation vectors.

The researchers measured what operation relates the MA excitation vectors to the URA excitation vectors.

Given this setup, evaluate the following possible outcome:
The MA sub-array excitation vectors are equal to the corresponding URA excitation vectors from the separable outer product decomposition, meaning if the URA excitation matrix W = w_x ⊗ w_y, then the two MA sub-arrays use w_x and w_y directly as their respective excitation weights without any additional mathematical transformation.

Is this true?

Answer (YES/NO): NO